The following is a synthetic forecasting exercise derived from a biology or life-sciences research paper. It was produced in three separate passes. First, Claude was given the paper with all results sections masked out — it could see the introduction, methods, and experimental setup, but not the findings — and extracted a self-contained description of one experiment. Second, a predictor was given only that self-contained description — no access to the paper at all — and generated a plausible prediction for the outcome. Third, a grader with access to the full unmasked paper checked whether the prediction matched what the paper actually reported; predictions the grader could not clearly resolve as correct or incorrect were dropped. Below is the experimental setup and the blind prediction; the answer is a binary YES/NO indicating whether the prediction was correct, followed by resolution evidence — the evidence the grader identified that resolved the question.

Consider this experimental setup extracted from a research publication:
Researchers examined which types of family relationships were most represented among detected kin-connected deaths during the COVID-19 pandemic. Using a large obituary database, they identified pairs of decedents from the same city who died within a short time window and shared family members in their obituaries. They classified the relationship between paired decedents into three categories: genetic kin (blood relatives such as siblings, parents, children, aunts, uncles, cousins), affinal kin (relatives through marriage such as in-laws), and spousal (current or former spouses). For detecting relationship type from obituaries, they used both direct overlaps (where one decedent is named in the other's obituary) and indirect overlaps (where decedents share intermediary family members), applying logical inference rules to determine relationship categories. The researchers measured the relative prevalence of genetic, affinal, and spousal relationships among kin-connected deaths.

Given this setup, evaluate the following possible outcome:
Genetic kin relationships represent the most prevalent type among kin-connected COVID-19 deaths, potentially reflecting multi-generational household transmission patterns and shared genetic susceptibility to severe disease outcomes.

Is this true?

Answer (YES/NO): YES